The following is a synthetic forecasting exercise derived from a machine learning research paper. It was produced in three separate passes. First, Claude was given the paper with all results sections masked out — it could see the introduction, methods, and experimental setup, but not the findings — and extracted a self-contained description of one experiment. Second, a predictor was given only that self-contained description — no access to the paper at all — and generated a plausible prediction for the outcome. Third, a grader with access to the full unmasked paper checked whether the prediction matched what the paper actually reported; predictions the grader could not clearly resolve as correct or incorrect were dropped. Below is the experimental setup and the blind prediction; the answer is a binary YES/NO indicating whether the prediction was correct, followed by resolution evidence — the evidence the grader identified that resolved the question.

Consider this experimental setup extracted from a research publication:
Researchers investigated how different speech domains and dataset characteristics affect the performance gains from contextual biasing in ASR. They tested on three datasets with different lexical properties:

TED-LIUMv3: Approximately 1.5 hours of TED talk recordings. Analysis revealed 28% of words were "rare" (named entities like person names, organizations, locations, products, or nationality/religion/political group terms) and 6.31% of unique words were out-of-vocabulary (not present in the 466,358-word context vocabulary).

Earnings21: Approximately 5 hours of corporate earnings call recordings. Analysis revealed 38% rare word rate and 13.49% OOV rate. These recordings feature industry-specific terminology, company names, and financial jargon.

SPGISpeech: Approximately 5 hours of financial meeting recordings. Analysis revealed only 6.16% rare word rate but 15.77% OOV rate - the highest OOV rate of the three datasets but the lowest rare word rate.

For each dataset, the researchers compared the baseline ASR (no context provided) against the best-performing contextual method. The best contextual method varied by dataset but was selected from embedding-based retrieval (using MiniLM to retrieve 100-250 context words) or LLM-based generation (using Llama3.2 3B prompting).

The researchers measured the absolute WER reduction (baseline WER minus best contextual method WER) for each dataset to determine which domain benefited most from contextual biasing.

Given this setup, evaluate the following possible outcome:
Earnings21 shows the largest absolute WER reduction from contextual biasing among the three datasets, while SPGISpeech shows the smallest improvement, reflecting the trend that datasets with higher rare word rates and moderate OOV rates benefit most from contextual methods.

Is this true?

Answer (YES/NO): NO